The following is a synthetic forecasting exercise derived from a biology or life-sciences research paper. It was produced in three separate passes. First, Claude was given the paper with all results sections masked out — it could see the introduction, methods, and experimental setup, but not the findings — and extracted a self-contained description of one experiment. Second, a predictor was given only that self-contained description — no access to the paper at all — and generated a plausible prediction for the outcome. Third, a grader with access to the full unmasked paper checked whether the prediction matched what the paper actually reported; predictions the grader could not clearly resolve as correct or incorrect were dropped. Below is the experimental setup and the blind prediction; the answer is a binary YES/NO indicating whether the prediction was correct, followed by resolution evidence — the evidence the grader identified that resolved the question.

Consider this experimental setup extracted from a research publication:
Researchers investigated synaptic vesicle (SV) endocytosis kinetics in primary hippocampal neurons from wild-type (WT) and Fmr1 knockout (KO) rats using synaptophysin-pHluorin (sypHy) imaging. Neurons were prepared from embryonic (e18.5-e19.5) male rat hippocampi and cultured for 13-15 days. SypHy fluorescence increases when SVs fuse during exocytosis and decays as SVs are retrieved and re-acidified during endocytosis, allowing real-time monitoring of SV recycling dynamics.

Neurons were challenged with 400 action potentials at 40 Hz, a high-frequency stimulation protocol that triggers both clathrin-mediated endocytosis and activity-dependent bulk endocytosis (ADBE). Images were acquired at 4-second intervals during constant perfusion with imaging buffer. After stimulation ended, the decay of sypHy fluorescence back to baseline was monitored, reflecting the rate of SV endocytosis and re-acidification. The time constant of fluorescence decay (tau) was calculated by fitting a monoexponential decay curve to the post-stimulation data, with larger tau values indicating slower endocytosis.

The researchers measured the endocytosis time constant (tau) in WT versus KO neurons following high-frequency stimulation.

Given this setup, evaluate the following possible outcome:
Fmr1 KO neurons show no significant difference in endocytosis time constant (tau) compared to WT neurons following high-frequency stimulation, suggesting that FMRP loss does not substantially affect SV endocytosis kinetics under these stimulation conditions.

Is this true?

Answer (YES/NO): YES